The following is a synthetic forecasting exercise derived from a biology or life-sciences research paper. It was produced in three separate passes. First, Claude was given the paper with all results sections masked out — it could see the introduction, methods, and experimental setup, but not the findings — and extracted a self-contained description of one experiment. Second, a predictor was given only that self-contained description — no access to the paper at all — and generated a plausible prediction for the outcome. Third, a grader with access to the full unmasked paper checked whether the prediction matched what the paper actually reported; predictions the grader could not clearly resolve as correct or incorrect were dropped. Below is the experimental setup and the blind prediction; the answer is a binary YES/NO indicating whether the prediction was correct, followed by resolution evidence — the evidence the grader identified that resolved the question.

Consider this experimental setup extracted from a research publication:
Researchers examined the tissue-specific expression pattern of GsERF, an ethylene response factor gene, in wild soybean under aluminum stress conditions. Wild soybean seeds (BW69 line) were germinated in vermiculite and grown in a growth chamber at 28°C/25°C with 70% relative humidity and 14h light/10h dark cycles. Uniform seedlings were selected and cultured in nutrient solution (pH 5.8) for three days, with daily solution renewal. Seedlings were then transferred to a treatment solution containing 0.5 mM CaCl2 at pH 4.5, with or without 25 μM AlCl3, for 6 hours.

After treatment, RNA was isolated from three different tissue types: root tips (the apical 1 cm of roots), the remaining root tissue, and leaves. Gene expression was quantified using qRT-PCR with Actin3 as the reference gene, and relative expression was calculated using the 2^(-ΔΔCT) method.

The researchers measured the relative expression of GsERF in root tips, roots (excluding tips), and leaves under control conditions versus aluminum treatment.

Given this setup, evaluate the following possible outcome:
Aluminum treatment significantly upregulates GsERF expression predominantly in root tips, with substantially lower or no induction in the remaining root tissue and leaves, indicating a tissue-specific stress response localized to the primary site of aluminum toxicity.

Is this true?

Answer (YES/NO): NO